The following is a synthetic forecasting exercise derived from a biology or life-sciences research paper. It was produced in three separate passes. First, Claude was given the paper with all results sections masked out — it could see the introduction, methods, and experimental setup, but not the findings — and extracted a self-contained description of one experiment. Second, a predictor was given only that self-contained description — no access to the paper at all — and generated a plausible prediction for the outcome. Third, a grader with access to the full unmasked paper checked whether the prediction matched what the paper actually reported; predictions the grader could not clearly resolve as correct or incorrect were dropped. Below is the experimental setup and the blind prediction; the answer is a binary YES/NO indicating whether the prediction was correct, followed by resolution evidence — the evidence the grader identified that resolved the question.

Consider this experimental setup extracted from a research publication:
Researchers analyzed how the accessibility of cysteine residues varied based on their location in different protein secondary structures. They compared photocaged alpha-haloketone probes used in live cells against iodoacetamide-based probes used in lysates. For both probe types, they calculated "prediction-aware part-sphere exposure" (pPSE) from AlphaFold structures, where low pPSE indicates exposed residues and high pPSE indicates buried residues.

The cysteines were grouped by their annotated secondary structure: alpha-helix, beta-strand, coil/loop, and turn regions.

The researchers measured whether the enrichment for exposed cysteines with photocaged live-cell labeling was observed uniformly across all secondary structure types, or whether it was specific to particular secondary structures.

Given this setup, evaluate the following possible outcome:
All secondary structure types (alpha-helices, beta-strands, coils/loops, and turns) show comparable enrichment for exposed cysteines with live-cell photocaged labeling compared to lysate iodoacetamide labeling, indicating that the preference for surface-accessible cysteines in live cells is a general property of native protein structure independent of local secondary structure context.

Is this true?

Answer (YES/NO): YES